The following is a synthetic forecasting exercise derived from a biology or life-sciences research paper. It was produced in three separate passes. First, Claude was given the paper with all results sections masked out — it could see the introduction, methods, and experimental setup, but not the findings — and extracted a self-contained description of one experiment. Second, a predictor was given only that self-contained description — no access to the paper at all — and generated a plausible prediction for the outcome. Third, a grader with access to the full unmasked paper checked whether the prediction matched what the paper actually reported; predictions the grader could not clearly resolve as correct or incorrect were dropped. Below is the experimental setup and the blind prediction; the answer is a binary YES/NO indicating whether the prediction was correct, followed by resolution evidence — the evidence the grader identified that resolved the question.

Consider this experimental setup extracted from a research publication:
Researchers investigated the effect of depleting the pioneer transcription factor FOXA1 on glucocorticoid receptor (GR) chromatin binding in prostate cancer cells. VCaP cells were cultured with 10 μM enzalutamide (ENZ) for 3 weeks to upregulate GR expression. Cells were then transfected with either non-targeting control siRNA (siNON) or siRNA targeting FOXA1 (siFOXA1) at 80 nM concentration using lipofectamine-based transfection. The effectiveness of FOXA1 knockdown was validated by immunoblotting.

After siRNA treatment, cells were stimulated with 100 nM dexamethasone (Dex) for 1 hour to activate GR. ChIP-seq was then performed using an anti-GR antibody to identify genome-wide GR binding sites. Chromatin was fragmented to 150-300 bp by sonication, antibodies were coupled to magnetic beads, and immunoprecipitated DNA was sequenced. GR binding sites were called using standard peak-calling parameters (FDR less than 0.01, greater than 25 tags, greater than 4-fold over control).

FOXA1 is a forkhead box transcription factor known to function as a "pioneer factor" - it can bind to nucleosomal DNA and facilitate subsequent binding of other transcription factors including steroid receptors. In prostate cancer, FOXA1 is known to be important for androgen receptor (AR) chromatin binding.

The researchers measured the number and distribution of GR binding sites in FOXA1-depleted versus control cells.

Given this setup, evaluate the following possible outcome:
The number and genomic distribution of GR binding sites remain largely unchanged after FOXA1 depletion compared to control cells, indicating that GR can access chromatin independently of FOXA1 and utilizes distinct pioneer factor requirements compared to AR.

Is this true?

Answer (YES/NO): NO